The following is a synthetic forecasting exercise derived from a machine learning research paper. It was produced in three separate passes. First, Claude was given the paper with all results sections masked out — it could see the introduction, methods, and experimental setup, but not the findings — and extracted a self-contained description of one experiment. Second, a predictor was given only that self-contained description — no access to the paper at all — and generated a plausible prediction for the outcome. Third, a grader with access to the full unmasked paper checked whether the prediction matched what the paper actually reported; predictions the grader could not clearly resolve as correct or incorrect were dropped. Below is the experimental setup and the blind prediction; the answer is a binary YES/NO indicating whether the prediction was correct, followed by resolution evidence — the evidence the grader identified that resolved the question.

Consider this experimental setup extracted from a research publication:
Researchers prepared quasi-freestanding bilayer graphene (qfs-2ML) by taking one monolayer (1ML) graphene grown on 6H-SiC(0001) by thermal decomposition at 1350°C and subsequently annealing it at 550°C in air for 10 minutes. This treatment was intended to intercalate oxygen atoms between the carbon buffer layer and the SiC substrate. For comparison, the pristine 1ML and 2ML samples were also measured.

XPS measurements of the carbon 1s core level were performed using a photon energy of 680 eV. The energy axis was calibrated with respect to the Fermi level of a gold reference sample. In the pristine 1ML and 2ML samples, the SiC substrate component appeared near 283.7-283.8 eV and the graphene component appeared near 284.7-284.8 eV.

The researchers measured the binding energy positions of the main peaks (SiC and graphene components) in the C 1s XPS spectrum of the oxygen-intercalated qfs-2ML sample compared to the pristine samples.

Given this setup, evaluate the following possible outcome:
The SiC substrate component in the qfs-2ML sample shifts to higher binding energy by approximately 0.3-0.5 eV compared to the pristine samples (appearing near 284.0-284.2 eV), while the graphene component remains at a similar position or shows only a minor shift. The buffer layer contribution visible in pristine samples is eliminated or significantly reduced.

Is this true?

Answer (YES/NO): NO